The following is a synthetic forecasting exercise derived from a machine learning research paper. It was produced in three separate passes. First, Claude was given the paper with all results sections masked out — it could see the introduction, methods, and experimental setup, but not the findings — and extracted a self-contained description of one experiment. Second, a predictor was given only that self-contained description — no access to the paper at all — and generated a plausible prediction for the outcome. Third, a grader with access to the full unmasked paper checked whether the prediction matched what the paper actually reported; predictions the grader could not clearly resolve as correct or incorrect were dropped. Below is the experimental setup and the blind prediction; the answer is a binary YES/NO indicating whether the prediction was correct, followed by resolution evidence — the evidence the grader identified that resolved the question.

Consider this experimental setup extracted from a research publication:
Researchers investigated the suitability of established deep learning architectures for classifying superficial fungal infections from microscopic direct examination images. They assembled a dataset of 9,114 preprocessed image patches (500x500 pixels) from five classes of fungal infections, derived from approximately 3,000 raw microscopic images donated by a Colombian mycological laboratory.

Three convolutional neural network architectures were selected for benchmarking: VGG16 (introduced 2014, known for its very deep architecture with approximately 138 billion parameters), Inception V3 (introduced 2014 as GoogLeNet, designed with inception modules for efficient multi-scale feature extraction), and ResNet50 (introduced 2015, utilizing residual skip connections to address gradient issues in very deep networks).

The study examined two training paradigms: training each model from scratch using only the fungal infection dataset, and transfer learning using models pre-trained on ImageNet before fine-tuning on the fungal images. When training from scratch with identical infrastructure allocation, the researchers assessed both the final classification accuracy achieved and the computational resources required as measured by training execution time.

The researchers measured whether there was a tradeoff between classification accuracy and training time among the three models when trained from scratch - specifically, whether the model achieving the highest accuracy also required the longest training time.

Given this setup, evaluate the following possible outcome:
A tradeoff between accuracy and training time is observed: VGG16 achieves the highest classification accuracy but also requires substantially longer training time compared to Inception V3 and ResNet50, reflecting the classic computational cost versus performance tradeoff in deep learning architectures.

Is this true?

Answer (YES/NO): NO